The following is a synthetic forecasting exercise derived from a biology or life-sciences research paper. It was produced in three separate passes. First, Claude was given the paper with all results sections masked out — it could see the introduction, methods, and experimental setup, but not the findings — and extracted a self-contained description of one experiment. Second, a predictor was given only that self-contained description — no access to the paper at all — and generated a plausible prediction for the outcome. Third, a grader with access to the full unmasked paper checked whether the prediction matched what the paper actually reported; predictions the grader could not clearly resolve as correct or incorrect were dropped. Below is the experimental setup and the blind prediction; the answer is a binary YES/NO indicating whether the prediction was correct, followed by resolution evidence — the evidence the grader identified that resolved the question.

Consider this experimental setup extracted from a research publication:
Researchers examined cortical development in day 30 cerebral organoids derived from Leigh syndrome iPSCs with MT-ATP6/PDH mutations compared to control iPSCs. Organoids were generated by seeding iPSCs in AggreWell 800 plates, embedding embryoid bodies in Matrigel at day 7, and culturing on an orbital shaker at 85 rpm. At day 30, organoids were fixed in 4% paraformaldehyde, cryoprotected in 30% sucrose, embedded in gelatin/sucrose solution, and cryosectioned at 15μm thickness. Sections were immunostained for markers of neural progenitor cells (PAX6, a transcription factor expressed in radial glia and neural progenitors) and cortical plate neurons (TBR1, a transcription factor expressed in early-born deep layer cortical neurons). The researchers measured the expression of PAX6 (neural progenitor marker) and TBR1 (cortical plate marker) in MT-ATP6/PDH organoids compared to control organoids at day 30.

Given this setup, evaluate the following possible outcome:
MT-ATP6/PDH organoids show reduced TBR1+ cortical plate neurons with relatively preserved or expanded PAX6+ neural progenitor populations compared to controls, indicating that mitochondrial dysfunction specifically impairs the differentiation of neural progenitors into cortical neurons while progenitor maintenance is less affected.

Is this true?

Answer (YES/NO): NO